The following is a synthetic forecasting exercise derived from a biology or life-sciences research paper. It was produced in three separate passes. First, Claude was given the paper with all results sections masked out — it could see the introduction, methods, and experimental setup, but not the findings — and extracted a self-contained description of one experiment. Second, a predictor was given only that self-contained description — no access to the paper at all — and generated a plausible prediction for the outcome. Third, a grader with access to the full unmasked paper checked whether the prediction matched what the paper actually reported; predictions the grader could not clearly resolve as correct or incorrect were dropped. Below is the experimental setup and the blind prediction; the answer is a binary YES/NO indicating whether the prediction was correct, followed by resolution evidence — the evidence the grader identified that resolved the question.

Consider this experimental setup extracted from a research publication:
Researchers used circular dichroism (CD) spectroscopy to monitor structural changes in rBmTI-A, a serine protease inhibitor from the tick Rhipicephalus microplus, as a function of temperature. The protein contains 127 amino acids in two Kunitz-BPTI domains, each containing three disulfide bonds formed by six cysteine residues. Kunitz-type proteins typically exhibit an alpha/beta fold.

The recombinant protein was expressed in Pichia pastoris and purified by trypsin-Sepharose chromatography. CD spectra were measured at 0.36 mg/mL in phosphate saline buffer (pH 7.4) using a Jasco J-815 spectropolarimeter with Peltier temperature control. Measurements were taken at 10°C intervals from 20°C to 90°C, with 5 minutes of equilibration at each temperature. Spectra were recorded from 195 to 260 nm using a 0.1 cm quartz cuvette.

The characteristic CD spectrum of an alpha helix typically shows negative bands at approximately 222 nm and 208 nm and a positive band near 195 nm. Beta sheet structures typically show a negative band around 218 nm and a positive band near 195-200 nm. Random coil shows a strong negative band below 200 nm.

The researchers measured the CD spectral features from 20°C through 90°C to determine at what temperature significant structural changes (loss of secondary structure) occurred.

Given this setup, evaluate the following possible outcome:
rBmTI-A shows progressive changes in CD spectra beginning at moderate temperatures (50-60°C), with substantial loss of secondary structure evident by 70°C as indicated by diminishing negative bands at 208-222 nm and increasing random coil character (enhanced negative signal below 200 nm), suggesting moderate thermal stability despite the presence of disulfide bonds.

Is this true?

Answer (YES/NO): NO